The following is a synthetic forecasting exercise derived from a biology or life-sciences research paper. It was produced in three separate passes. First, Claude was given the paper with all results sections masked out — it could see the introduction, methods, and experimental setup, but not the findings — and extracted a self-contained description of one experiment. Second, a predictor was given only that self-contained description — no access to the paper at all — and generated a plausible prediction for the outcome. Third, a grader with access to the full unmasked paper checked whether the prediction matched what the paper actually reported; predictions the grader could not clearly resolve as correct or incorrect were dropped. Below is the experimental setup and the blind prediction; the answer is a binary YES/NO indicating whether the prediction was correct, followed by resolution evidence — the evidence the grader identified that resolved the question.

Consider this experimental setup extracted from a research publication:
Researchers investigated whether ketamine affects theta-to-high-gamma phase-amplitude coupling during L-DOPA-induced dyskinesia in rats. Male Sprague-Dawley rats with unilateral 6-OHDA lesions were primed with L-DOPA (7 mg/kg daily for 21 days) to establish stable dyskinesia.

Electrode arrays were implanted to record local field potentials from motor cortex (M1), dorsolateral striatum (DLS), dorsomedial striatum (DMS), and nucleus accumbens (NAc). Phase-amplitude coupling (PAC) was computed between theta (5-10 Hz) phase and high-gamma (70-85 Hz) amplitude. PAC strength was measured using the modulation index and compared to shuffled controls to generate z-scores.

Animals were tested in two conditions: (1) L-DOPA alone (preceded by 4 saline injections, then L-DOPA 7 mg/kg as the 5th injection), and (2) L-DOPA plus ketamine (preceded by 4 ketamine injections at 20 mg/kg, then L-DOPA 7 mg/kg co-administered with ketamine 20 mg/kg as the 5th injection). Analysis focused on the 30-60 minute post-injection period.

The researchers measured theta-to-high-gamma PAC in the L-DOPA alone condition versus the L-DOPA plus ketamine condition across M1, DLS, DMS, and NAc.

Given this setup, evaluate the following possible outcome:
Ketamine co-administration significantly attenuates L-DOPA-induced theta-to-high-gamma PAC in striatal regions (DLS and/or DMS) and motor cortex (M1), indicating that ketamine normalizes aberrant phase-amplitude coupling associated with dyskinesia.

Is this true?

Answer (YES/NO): YES